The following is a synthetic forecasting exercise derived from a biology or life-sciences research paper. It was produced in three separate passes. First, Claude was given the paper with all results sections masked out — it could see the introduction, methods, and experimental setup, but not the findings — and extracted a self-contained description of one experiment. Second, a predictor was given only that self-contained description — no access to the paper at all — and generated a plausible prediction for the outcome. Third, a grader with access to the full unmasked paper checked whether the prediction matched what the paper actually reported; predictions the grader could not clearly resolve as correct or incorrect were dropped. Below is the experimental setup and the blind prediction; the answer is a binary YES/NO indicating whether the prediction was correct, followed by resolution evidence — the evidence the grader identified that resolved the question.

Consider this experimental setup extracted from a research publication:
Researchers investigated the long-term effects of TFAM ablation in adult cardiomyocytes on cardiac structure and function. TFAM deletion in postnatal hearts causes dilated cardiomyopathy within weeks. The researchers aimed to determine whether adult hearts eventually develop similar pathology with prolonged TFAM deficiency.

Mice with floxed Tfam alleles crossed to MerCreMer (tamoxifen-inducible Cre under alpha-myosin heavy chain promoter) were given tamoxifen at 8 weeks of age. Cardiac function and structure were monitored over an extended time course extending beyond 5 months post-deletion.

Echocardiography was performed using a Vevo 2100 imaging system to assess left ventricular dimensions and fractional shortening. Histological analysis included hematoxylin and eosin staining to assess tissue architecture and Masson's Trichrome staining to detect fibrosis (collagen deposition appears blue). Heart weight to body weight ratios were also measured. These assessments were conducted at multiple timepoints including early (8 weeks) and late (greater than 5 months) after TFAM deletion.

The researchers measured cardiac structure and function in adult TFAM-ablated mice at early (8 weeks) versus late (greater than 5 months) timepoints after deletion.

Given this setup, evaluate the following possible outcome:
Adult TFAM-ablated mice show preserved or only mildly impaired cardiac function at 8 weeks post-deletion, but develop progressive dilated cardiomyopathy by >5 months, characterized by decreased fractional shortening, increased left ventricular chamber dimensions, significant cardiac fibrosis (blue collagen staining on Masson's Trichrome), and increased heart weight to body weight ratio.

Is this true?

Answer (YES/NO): YES